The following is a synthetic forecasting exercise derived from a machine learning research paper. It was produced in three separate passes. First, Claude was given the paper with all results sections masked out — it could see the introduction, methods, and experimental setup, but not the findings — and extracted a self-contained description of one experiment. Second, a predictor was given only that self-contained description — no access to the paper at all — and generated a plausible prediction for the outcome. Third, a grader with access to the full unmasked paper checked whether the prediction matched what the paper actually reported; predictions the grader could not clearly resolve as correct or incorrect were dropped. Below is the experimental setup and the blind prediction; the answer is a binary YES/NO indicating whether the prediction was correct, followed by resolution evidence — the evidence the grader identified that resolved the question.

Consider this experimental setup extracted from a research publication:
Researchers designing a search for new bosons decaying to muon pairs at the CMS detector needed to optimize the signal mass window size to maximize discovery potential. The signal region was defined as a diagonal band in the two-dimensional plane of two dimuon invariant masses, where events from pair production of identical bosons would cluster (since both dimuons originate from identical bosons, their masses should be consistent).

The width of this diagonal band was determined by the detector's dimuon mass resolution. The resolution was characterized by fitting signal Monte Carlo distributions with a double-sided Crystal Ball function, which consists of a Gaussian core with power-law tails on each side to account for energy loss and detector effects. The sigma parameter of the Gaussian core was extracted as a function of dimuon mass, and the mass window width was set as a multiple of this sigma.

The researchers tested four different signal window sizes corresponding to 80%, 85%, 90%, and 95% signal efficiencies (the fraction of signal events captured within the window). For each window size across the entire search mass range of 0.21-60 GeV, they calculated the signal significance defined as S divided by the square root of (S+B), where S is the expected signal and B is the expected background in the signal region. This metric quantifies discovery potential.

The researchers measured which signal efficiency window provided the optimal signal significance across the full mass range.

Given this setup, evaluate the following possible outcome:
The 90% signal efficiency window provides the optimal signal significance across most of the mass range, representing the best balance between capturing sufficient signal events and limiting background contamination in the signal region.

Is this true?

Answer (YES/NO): YES